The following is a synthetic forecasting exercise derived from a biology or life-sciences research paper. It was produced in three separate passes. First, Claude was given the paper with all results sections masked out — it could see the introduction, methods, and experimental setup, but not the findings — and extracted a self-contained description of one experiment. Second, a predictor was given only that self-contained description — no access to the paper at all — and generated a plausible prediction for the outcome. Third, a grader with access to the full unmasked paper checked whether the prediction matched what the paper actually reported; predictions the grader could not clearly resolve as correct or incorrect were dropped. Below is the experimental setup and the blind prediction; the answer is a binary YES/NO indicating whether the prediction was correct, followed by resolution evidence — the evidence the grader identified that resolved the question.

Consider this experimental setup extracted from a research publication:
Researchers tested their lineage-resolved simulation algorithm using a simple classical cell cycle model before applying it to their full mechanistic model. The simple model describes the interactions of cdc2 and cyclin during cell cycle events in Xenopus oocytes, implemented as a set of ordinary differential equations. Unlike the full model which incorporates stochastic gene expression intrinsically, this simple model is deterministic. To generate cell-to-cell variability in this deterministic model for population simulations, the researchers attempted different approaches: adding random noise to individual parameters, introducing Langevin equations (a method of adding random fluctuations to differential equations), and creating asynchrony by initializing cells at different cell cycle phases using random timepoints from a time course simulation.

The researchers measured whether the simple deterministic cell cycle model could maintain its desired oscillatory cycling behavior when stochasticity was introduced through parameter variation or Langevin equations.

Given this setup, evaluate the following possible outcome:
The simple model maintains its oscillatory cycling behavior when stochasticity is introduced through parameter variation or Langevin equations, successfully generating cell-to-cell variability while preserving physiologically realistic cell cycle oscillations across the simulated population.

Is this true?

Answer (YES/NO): NO